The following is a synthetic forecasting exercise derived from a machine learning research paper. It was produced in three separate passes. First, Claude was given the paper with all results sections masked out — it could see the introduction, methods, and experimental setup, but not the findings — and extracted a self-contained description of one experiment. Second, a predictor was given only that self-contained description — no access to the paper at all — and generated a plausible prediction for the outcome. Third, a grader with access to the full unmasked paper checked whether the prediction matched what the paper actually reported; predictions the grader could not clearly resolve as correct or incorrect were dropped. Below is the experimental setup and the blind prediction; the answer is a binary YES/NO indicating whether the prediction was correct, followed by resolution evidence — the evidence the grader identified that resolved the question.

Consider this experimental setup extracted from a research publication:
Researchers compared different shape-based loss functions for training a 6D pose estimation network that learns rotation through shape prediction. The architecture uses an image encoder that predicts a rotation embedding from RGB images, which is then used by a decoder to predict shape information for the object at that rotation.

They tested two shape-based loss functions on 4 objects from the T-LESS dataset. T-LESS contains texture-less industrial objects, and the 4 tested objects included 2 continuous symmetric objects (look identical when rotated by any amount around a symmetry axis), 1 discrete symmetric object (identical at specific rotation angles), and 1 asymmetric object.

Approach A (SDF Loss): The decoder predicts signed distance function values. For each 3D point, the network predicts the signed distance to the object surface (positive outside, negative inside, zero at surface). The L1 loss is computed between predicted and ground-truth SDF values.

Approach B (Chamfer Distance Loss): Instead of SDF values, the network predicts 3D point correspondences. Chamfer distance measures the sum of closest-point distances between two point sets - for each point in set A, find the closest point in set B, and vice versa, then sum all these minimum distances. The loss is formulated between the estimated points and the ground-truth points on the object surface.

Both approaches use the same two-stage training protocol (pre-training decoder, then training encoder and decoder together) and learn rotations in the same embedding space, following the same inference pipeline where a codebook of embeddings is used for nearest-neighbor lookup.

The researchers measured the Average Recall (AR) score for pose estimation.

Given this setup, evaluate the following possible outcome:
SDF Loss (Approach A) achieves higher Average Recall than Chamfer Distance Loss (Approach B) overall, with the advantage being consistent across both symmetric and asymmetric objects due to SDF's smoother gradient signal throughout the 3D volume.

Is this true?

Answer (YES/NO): NO